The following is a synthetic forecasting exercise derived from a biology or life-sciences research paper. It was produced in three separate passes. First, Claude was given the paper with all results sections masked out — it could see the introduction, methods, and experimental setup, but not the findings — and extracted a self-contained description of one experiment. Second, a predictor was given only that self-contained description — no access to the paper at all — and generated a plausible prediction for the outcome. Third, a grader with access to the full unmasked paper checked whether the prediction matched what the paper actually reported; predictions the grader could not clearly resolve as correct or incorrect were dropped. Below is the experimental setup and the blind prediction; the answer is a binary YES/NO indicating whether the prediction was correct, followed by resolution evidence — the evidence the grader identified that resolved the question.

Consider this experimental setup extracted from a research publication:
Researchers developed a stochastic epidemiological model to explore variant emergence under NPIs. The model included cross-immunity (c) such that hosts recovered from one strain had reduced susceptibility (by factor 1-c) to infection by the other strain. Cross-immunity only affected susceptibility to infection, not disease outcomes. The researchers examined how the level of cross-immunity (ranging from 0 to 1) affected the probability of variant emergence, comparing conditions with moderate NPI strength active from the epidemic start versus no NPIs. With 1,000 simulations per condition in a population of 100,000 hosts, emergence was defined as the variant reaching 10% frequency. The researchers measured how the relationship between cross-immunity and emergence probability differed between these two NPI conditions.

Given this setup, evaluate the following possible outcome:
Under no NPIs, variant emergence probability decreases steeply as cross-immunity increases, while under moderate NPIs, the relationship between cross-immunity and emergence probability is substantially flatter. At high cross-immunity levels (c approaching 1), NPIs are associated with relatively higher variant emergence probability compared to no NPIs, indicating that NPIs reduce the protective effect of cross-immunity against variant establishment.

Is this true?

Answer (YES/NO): YES